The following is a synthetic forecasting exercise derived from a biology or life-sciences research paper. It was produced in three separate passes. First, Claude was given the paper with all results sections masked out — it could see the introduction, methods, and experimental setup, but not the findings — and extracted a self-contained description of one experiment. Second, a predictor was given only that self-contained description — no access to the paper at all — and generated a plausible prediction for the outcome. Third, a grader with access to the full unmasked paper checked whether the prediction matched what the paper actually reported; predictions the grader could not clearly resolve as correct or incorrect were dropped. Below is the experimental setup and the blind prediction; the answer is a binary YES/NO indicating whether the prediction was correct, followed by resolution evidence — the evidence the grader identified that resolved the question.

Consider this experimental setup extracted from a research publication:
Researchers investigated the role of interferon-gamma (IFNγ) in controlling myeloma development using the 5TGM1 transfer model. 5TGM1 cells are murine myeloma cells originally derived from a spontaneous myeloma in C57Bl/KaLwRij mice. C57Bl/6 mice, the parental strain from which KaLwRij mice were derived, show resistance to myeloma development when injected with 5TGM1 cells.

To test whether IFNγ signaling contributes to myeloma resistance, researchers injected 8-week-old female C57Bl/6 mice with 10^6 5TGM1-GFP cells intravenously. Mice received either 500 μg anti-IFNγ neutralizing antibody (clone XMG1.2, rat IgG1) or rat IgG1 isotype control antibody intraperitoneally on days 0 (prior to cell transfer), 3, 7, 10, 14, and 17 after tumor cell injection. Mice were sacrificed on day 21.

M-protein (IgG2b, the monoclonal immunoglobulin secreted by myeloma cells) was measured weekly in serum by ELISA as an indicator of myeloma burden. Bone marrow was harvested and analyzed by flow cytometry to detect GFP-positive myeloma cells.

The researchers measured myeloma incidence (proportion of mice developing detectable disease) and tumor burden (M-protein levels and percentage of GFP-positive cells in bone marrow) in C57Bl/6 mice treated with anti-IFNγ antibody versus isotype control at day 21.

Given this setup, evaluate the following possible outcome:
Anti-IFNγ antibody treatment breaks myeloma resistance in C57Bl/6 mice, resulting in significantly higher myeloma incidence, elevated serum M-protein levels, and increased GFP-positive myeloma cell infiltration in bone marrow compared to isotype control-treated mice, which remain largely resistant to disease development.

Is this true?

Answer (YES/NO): YES